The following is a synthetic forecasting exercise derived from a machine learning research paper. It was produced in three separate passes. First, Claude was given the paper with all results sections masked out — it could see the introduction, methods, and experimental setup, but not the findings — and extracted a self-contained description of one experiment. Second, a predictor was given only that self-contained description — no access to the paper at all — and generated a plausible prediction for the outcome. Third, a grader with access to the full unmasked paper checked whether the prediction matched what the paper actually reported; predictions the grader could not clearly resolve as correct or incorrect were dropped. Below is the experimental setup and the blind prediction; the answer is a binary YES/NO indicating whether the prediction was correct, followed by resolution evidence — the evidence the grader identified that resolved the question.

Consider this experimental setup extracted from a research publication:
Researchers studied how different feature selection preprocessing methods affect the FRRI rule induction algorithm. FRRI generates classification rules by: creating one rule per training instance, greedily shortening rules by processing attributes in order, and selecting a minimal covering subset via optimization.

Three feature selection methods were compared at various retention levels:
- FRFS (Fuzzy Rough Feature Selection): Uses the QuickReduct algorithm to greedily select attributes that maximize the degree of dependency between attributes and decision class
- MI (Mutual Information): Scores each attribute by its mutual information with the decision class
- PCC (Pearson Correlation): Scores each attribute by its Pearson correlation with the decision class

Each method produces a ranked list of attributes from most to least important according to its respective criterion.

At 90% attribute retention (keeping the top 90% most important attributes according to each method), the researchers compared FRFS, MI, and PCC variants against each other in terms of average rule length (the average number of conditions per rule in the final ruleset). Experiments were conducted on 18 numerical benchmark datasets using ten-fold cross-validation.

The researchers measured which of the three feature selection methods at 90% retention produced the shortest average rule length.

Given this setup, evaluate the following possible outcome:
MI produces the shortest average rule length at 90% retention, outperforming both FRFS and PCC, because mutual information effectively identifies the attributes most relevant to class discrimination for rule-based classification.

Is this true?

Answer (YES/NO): NO